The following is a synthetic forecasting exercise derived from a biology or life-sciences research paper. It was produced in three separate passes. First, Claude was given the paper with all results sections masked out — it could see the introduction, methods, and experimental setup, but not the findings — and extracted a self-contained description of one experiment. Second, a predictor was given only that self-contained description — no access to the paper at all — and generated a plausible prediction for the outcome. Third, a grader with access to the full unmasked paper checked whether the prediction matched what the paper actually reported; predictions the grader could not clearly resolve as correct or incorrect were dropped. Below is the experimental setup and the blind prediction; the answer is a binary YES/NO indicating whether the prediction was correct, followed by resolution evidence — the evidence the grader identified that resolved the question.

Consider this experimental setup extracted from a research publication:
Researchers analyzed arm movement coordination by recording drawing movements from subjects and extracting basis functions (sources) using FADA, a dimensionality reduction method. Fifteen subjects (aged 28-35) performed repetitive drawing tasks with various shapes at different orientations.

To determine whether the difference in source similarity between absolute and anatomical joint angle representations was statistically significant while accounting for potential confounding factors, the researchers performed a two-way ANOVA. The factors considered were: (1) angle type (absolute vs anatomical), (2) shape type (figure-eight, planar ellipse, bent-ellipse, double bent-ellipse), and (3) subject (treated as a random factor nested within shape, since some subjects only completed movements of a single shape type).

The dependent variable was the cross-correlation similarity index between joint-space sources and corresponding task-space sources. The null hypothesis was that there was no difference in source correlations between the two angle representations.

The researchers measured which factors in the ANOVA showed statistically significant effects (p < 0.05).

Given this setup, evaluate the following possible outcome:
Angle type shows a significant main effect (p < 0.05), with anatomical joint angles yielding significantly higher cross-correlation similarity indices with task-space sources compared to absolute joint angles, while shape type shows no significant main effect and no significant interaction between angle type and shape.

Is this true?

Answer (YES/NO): NO